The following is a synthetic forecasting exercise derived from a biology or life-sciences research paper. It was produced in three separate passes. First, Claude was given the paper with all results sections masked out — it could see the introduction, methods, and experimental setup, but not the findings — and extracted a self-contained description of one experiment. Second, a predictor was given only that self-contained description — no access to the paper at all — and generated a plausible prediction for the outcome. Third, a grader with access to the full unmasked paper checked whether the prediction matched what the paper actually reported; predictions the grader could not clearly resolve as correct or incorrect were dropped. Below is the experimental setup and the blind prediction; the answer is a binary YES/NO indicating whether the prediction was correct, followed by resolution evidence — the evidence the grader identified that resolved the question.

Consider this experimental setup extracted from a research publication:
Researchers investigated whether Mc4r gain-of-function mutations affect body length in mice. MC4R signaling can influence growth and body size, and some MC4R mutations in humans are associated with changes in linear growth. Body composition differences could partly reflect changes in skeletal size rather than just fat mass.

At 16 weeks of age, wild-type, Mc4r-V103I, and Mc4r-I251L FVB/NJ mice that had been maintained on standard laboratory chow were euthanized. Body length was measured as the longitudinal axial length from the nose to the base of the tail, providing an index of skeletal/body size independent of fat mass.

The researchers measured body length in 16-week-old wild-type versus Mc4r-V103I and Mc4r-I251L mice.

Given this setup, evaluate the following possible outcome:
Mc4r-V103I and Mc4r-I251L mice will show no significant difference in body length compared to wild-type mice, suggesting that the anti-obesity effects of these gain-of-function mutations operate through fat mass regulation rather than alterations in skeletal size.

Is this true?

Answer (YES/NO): NO